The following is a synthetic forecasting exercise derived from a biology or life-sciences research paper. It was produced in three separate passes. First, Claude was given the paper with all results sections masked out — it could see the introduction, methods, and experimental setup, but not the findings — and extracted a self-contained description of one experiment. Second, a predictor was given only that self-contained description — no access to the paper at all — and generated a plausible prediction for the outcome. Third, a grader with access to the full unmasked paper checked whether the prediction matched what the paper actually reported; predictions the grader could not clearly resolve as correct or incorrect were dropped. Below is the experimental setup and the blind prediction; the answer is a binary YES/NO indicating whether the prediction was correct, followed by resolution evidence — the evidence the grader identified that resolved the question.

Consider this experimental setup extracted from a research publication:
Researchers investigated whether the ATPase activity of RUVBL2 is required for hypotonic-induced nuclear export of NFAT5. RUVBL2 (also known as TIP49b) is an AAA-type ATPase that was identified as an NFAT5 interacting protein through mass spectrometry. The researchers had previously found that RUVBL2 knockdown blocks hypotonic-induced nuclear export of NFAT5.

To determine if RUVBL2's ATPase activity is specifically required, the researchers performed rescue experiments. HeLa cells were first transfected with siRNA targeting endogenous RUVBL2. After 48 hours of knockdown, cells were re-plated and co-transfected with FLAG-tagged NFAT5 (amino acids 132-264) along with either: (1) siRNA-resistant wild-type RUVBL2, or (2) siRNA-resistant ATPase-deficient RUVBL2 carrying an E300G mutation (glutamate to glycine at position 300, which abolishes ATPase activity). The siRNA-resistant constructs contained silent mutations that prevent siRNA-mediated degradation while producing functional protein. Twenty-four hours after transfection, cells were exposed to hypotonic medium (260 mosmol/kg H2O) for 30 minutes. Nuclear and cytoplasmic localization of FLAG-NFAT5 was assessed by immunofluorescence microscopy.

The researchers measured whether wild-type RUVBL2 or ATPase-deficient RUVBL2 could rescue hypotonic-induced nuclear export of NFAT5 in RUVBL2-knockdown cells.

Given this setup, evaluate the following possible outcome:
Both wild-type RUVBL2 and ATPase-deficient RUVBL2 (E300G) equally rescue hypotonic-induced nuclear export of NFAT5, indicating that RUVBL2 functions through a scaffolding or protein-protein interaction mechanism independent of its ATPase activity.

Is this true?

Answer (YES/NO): YES